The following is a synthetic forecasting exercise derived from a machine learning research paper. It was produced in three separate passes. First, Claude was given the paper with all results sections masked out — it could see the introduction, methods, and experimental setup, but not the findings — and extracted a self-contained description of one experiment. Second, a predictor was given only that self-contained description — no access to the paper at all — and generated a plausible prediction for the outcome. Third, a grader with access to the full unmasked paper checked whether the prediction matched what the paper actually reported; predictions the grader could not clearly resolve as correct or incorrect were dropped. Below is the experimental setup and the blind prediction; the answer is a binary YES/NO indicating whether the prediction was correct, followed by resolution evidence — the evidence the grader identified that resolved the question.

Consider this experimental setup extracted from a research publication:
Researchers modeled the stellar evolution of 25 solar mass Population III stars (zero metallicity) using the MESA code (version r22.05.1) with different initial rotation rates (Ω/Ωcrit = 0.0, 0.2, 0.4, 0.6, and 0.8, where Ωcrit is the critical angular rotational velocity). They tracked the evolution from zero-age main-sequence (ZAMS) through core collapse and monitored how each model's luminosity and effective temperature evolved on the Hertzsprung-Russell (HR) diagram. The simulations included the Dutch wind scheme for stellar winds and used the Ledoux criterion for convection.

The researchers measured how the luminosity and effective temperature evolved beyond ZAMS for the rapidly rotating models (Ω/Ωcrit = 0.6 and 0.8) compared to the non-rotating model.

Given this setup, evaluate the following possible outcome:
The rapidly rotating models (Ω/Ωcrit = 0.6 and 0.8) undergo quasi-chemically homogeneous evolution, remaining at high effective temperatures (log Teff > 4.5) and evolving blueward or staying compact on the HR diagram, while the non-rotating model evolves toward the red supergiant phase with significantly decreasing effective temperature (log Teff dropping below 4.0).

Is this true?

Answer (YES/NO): NO